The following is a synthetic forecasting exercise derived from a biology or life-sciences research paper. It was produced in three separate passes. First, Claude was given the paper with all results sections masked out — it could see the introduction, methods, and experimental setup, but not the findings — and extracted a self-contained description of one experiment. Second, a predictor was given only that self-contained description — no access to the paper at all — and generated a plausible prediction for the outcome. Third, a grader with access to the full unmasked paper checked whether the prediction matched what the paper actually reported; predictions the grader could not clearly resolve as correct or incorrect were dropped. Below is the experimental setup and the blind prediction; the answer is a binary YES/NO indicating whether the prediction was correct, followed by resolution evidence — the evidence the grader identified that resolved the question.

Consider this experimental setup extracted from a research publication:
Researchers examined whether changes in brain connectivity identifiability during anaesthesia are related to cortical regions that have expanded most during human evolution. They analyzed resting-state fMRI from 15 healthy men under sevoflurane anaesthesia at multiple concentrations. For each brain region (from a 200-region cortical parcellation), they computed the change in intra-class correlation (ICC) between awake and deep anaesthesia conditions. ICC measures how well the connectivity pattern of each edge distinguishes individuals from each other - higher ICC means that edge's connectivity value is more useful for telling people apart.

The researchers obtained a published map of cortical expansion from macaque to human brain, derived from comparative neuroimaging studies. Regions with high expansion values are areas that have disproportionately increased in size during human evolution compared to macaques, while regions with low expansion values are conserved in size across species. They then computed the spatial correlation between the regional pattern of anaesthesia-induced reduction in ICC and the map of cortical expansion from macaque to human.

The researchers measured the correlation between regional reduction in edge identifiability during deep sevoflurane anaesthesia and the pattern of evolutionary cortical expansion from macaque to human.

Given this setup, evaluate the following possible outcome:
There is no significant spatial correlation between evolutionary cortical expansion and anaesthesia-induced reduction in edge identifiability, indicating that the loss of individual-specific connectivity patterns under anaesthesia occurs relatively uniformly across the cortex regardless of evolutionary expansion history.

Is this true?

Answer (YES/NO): NO